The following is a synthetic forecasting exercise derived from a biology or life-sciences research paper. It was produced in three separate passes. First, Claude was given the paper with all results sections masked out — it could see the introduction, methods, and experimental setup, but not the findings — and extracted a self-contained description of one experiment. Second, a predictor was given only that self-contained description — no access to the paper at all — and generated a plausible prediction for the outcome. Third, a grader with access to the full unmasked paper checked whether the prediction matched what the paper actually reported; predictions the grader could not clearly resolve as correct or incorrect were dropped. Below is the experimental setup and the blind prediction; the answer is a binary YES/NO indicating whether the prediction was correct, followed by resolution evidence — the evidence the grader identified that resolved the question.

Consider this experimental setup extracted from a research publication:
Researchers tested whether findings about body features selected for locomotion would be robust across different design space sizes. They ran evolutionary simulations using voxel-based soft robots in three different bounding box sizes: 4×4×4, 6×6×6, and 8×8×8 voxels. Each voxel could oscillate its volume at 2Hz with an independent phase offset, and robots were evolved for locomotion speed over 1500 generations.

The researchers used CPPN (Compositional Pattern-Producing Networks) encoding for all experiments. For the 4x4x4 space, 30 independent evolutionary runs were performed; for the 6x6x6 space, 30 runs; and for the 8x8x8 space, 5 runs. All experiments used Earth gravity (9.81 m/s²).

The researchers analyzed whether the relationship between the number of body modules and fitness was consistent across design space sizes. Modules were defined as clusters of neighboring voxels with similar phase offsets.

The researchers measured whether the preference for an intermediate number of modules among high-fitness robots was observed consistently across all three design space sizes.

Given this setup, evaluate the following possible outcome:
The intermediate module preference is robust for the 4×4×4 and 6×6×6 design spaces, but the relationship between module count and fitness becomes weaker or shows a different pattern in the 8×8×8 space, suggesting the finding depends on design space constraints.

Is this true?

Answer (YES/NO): NO